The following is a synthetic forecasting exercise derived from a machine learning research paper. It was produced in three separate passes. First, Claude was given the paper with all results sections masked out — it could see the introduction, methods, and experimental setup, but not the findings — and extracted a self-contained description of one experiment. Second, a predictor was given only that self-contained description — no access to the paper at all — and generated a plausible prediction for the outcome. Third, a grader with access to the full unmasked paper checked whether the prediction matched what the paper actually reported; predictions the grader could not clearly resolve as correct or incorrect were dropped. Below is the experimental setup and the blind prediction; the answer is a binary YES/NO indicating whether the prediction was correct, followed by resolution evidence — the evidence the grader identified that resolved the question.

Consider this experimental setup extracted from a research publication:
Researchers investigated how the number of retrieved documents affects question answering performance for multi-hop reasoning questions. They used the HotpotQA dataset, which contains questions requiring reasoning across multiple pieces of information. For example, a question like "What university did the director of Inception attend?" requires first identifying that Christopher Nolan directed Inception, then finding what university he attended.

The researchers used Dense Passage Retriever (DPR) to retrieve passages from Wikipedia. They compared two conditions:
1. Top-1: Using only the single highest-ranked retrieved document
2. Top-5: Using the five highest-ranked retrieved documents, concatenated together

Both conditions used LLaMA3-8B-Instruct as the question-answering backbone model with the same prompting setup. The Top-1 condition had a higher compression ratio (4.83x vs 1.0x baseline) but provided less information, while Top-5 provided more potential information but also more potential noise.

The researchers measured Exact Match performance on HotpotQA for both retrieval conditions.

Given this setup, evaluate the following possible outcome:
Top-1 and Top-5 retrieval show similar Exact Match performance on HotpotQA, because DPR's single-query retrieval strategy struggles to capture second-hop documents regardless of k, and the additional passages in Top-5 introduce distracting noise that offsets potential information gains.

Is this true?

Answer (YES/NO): YES